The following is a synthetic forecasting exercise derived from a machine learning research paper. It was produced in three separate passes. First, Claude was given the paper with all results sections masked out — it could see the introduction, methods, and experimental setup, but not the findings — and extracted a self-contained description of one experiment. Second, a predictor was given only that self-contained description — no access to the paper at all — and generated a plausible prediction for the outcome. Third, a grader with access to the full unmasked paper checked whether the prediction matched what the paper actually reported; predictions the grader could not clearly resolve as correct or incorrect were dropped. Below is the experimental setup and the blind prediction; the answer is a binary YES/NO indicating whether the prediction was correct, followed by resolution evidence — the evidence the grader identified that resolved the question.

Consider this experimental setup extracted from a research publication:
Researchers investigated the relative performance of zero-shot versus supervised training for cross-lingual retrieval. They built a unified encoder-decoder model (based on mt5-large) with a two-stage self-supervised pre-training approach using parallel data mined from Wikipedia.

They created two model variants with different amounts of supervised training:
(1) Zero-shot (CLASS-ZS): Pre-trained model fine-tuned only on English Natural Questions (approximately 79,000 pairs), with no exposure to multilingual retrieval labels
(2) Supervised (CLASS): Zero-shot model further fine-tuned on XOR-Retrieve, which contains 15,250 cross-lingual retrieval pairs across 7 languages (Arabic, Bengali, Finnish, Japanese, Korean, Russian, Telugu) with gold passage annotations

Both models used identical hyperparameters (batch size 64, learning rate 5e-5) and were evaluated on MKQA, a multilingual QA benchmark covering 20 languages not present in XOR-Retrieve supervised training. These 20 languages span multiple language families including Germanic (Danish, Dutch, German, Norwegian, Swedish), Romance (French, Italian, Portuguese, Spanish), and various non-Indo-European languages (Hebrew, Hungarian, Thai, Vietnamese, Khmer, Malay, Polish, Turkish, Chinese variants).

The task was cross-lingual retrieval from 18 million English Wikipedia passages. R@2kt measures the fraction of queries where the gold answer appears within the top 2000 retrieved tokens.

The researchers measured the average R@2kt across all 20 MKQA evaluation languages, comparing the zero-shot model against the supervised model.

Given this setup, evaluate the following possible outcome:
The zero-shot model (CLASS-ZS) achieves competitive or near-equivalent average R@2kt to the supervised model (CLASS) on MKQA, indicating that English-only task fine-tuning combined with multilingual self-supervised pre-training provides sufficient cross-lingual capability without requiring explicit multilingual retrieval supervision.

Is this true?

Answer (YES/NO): NO